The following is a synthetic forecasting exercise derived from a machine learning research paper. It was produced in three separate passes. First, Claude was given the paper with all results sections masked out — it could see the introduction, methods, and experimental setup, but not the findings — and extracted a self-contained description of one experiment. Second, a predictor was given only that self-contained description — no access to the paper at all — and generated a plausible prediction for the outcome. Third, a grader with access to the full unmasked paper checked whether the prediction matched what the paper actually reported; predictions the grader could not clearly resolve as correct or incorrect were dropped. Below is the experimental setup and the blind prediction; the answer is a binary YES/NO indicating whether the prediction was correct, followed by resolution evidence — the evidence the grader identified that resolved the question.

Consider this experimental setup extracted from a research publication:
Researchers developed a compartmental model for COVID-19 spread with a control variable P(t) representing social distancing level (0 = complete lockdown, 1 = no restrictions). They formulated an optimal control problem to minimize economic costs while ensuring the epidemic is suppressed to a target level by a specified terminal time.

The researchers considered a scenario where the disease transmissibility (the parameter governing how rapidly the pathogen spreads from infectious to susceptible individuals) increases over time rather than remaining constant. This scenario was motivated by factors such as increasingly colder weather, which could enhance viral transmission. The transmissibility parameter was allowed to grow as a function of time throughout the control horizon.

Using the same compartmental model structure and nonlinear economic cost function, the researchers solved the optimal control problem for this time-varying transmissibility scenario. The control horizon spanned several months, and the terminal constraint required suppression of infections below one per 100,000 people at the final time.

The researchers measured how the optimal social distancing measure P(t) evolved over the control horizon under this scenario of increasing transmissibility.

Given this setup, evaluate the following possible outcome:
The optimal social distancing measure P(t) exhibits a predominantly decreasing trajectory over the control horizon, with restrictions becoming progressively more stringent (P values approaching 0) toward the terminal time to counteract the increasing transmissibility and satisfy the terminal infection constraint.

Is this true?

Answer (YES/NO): NO